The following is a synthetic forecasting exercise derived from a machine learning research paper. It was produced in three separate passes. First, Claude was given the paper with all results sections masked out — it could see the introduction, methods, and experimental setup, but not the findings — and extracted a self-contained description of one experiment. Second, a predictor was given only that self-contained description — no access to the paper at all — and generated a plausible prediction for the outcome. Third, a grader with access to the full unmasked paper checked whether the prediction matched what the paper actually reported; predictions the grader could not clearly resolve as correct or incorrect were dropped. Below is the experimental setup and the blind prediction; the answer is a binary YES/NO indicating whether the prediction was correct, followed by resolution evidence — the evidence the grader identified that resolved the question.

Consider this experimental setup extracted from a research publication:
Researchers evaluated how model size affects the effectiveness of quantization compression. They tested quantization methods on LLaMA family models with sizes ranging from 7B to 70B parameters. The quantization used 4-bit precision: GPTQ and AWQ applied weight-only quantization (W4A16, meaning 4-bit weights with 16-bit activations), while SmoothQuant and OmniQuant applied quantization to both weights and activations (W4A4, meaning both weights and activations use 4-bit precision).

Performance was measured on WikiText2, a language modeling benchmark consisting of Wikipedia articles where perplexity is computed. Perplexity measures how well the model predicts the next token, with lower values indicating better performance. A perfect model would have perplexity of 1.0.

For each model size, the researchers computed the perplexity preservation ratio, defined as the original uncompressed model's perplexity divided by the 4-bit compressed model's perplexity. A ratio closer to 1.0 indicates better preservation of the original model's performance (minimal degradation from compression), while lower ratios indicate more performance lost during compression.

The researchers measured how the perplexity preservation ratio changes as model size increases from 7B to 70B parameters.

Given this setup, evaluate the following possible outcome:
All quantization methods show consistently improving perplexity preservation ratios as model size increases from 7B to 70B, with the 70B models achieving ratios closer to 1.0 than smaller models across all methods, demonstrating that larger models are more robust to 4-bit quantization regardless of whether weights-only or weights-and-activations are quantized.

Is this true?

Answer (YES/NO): NO